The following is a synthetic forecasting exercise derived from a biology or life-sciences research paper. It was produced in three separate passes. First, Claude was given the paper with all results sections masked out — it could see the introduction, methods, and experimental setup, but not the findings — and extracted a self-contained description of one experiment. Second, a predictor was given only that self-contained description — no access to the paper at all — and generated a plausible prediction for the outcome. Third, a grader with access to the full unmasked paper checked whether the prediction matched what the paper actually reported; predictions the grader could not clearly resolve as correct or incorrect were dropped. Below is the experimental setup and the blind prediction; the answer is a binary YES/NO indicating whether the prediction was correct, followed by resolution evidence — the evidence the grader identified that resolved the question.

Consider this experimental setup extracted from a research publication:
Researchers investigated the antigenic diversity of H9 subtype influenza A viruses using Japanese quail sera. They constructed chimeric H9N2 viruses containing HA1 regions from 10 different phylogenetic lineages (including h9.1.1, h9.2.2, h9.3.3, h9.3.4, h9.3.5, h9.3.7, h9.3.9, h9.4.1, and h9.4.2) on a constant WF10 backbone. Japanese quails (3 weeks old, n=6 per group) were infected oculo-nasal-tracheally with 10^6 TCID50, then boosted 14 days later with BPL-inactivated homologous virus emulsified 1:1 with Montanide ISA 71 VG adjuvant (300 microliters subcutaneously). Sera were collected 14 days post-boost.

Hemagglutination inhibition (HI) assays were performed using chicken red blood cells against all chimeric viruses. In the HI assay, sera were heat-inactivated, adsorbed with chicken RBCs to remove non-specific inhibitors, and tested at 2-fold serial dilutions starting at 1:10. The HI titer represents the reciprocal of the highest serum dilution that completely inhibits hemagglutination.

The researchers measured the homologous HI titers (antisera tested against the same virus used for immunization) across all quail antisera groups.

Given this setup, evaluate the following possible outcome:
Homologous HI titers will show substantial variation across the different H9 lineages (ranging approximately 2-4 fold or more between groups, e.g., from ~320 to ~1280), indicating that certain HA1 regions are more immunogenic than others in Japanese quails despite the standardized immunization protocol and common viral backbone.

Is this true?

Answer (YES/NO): NO